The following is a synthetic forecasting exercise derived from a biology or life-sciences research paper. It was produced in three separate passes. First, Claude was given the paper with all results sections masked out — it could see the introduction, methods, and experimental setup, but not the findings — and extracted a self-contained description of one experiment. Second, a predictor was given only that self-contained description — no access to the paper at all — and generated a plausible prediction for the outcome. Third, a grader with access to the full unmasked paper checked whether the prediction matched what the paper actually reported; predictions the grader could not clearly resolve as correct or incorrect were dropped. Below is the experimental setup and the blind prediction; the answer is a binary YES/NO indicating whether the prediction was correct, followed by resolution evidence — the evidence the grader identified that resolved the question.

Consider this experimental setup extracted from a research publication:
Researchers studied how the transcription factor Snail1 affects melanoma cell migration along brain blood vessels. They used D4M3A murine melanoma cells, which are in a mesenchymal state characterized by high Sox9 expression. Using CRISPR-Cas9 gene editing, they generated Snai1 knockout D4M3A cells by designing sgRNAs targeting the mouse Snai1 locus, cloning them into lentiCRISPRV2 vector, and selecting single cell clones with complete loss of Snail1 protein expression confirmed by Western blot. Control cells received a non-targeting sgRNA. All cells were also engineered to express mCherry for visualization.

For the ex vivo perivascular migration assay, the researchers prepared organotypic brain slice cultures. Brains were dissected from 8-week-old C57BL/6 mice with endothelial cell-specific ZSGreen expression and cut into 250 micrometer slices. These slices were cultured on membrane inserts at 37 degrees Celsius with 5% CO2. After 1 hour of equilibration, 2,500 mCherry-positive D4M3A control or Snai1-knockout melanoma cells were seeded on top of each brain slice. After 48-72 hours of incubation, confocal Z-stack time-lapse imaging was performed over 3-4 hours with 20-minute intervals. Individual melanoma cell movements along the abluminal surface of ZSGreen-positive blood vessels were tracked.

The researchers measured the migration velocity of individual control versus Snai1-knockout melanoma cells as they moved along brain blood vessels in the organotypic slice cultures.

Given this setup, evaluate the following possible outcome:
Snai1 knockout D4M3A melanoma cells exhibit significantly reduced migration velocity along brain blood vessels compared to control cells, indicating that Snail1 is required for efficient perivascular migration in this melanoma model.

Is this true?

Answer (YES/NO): YES